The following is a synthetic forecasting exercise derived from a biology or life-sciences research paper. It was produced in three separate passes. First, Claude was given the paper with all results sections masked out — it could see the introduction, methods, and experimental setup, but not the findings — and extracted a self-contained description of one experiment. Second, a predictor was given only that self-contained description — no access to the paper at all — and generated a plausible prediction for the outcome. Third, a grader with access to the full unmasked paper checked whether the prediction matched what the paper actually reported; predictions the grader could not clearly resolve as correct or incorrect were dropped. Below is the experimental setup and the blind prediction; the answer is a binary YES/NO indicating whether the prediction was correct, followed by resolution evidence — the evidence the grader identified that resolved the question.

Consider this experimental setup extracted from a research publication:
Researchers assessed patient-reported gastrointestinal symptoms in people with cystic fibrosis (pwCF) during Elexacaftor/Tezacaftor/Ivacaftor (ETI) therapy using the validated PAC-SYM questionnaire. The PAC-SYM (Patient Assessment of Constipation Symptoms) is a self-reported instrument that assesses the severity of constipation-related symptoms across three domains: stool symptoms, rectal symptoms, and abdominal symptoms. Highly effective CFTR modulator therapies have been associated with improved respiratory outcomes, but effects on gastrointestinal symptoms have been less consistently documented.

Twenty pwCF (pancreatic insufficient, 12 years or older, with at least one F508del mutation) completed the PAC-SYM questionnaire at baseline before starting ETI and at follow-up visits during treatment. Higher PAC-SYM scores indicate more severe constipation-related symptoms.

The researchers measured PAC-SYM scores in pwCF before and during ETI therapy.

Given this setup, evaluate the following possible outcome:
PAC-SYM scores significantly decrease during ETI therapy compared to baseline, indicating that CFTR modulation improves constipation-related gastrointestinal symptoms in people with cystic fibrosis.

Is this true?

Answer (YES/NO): NO